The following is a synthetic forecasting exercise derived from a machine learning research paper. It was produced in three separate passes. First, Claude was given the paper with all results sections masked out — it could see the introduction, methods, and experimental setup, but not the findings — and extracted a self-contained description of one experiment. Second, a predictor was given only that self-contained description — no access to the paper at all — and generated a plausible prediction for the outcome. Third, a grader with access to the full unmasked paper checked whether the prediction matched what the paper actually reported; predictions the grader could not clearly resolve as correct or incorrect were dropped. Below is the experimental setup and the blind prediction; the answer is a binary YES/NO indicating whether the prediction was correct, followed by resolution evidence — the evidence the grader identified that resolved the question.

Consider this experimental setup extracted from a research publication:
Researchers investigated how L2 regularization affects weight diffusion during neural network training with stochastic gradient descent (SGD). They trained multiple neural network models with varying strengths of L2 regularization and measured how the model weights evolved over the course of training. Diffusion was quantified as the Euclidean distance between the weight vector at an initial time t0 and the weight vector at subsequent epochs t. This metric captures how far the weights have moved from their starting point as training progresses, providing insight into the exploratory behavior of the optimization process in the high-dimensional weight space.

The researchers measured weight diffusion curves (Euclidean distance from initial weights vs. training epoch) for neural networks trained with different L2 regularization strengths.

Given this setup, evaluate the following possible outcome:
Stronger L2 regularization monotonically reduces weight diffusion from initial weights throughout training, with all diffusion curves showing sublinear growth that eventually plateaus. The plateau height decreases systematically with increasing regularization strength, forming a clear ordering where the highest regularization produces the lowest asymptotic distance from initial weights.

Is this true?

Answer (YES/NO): NO